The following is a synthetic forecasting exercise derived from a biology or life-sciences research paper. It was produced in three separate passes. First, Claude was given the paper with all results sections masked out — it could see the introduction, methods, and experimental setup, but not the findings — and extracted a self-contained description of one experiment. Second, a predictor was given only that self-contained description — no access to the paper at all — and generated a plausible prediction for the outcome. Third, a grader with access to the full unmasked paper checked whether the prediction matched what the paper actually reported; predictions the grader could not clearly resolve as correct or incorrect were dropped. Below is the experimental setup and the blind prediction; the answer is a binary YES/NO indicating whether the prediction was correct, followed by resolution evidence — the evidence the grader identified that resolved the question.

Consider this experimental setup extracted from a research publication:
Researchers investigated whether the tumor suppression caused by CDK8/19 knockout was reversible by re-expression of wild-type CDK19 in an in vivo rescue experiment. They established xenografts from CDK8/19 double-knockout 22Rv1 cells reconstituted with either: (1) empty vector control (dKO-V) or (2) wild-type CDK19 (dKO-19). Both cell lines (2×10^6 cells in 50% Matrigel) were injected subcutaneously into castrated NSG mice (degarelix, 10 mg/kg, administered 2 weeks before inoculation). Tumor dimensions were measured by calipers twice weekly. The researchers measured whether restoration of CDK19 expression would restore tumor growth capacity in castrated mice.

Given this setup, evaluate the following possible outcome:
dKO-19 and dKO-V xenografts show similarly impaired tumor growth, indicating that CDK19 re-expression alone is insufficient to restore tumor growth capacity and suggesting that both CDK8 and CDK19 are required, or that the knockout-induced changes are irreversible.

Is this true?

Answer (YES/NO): NO